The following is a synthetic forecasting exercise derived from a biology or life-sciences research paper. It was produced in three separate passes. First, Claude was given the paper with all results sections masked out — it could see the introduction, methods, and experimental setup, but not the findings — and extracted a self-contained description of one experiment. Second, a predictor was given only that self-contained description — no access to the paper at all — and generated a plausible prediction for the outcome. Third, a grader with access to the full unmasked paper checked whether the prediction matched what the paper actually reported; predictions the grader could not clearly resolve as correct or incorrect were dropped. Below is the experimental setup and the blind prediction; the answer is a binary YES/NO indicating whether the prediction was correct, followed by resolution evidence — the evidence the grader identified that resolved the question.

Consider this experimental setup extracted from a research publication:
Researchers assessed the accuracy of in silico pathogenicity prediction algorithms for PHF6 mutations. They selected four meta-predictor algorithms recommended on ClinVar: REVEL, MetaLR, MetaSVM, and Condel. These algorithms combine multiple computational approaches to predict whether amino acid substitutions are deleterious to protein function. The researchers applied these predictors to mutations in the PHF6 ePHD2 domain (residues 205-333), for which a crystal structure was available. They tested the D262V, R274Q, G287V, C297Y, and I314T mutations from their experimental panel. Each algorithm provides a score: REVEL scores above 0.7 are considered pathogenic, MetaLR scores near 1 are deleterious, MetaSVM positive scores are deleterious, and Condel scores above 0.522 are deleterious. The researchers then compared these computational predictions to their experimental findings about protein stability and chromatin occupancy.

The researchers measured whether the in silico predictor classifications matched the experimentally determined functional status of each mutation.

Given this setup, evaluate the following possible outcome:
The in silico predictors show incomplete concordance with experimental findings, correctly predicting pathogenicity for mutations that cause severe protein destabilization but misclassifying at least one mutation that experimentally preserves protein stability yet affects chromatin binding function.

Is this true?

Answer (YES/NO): YES